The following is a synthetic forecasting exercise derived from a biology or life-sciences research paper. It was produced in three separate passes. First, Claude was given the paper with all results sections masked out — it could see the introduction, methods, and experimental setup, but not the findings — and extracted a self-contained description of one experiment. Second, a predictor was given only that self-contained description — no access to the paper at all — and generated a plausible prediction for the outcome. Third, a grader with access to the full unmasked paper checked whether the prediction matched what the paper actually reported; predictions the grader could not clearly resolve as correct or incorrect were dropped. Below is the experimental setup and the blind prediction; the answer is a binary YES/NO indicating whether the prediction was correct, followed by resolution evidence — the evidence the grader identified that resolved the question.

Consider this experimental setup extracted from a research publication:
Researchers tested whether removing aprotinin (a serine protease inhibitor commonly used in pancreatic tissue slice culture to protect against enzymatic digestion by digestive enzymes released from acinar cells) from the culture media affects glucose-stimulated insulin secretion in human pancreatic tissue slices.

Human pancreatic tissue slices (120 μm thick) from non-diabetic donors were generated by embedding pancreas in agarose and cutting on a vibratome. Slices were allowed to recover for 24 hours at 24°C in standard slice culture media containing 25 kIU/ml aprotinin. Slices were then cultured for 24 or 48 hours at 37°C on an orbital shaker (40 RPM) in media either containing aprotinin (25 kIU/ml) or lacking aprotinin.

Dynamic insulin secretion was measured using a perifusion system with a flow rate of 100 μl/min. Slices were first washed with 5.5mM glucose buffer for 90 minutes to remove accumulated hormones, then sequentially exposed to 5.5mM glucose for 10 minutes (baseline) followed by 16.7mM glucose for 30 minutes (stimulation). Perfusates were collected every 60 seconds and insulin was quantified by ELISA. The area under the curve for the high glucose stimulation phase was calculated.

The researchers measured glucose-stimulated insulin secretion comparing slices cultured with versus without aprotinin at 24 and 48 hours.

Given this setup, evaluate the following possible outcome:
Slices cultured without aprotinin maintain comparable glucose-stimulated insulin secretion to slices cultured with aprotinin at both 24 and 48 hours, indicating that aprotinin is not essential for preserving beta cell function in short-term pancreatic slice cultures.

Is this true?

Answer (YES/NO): YES